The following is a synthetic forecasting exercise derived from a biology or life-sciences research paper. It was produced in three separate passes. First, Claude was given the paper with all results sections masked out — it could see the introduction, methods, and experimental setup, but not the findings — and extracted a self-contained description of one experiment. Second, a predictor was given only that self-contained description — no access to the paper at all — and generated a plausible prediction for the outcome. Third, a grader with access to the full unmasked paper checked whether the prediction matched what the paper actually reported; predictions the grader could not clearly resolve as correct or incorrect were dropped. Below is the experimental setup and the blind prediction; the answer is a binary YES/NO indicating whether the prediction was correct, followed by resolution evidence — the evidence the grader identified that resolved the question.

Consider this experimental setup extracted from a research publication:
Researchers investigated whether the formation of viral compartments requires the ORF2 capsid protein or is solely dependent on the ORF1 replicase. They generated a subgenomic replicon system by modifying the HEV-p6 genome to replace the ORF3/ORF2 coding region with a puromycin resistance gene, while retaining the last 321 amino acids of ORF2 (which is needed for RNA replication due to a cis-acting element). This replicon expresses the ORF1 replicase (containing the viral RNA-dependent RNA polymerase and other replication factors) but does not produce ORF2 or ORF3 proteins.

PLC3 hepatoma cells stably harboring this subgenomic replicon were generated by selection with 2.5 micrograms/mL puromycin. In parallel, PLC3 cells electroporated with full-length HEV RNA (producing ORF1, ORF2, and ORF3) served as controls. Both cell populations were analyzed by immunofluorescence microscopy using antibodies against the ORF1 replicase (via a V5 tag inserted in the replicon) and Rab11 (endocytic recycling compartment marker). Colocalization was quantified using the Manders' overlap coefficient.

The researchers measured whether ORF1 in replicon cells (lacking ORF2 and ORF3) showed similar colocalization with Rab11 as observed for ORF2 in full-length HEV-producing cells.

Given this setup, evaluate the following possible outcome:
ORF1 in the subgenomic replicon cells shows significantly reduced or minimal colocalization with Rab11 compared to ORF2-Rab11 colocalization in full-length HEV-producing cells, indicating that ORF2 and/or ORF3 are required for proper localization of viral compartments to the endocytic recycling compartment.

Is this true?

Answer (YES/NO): YES